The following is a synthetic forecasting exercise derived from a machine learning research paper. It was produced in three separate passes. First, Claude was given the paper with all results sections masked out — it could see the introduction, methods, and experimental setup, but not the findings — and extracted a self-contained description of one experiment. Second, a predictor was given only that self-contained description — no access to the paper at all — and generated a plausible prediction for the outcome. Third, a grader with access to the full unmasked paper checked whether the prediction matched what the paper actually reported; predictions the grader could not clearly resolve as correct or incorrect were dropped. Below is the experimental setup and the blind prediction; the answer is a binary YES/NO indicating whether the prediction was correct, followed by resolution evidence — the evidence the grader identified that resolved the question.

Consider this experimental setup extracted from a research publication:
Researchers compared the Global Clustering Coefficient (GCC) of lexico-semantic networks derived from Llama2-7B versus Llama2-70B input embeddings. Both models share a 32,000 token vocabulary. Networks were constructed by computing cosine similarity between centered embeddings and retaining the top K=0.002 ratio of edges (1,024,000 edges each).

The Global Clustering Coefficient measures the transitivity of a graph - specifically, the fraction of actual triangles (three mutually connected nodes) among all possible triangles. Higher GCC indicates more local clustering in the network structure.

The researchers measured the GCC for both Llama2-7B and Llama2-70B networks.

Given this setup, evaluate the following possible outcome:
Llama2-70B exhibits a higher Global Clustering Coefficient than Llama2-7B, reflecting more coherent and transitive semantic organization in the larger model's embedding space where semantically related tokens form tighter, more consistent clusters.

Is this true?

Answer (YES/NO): NO